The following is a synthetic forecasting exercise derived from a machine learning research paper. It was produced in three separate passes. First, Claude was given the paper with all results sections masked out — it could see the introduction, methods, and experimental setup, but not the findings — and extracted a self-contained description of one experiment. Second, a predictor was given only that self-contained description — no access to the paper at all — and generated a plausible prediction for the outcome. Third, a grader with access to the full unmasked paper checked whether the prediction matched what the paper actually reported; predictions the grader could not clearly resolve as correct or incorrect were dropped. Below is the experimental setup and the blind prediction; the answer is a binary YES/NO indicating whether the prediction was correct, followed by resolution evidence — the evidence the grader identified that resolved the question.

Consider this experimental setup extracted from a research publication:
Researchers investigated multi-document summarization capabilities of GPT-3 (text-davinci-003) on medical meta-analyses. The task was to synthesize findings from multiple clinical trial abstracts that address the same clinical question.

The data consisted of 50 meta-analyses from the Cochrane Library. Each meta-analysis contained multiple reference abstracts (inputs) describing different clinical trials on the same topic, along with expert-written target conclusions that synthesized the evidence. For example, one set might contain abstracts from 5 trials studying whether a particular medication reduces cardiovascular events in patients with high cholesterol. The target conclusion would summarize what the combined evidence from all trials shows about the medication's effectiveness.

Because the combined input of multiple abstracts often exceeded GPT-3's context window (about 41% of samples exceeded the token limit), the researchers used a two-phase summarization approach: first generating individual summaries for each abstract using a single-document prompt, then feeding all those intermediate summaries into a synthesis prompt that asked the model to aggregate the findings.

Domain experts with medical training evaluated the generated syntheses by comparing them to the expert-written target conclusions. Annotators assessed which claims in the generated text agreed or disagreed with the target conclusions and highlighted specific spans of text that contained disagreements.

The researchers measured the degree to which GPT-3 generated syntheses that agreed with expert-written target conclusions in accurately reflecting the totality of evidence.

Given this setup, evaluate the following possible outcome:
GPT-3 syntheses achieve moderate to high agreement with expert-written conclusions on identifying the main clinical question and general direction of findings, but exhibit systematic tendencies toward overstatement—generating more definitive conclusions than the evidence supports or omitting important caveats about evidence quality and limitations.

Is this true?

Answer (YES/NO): NO